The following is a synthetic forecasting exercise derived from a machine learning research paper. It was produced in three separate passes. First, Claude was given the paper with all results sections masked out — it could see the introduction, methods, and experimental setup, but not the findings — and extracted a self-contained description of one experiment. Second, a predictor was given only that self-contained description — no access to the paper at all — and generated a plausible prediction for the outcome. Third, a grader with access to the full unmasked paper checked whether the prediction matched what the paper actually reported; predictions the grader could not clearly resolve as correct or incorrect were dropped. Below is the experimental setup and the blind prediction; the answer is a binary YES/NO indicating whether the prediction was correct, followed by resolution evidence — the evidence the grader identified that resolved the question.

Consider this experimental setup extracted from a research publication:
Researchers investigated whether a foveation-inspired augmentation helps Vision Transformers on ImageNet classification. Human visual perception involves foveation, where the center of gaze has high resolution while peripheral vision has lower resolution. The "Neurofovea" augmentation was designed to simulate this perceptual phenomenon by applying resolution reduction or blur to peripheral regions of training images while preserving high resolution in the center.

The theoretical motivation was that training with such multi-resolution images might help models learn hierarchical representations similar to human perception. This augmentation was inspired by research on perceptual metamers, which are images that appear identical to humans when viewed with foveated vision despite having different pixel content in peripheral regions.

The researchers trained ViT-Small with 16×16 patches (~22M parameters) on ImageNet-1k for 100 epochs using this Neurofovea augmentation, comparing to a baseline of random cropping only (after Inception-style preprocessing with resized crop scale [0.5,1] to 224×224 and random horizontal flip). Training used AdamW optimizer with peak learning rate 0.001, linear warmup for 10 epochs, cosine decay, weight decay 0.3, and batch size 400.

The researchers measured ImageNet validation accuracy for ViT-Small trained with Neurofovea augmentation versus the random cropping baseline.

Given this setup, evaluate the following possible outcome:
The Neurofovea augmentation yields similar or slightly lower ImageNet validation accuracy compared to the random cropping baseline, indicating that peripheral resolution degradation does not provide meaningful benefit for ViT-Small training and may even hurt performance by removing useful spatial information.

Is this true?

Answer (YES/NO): NO